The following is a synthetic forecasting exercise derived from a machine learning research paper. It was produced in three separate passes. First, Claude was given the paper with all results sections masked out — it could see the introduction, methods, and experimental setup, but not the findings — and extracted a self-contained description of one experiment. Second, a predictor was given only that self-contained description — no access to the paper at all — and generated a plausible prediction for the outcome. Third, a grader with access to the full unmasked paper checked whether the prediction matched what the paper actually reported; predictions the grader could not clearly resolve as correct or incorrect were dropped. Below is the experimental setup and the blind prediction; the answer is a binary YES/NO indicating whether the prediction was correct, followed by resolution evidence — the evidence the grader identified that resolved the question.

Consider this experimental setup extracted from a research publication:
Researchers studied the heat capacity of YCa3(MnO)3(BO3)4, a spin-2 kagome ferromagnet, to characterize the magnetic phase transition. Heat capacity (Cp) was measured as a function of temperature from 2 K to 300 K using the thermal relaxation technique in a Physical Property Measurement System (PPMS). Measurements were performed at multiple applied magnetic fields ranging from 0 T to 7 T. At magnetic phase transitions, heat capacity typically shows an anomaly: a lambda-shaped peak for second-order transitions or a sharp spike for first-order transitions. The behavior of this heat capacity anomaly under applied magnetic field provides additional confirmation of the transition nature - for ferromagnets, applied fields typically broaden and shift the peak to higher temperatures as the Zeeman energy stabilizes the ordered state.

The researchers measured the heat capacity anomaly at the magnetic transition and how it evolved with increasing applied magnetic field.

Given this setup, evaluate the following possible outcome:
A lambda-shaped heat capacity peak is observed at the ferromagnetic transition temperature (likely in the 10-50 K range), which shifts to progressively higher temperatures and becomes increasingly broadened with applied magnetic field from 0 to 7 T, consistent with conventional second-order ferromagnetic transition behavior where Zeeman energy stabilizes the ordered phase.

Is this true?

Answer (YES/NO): NO